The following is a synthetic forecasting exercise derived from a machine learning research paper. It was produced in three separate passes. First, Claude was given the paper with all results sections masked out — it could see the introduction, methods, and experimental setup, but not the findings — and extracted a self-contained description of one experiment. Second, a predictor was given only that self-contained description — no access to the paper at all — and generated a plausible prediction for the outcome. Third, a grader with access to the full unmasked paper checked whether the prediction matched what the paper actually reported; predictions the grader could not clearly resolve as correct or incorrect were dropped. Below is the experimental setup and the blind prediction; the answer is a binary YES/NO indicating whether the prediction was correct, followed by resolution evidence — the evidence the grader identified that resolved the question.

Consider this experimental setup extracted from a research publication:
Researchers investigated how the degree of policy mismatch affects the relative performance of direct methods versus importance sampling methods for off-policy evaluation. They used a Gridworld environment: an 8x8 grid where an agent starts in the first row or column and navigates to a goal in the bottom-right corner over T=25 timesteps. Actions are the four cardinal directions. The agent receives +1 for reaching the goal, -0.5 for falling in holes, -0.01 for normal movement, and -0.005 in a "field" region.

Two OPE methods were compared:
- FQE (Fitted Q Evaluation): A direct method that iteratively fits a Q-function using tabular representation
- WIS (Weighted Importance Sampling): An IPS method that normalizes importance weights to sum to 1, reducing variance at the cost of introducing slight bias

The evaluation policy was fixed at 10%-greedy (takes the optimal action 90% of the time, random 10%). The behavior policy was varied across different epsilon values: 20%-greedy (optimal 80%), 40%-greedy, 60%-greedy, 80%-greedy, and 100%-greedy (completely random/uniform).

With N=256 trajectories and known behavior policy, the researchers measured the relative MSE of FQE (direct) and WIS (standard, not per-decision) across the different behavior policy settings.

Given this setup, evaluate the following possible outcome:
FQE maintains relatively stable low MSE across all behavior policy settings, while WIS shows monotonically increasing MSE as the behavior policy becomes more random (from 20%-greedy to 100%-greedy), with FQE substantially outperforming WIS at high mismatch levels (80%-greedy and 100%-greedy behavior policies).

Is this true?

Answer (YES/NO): NO